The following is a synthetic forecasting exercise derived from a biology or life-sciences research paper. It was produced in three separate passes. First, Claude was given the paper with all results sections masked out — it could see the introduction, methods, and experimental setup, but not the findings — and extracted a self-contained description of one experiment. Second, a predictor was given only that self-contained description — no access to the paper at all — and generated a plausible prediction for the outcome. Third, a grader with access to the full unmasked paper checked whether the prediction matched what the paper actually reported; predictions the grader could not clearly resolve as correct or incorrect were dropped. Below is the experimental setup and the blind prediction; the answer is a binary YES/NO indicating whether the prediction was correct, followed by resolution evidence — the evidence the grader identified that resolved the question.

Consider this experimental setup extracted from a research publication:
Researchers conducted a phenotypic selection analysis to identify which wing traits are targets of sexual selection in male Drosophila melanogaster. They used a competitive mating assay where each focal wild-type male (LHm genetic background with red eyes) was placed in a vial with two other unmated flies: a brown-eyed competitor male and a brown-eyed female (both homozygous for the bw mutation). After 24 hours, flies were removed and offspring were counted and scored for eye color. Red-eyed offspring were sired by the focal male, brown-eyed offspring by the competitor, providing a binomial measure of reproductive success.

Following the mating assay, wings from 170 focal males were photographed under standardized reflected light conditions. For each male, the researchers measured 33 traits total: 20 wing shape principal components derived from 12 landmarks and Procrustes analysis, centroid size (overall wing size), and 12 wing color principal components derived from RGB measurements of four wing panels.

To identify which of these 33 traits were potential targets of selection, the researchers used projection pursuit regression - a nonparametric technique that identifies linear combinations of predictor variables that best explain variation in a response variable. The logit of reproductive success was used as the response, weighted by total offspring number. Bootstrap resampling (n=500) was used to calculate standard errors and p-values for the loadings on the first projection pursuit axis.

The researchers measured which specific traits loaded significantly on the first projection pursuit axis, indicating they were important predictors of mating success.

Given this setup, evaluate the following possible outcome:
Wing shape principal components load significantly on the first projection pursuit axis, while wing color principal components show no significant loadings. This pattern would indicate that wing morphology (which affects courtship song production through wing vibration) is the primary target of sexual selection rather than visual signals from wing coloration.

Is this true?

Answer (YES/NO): NO